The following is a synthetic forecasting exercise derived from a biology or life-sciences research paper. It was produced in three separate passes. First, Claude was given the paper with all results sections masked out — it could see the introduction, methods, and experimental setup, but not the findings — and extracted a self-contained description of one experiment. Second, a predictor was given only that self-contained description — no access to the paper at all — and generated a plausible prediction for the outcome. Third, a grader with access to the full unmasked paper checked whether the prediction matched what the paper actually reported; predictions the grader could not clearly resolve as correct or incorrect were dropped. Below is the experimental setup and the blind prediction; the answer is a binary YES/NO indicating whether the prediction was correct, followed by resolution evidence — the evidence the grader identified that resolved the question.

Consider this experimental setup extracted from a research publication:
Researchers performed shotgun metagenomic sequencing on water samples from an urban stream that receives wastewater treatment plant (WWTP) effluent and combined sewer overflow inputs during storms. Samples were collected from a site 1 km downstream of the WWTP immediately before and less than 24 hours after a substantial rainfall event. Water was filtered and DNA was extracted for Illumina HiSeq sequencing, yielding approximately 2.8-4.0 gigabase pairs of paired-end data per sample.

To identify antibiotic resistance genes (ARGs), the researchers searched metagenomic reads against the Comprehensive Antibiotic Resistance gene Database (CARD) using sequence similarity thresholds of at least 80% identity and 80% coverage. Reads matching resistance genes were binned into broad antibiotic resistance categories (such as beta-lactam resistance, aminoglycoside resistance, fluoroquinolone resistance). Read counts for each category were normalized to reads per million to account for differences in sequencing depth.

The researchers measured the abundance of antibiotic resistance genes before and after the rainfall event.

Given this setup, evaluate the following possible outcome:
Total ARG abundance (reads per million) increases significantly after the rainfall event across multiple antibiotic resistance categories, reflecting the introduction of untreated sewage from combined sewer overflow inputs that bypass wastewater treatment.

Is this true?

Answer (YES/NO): YES